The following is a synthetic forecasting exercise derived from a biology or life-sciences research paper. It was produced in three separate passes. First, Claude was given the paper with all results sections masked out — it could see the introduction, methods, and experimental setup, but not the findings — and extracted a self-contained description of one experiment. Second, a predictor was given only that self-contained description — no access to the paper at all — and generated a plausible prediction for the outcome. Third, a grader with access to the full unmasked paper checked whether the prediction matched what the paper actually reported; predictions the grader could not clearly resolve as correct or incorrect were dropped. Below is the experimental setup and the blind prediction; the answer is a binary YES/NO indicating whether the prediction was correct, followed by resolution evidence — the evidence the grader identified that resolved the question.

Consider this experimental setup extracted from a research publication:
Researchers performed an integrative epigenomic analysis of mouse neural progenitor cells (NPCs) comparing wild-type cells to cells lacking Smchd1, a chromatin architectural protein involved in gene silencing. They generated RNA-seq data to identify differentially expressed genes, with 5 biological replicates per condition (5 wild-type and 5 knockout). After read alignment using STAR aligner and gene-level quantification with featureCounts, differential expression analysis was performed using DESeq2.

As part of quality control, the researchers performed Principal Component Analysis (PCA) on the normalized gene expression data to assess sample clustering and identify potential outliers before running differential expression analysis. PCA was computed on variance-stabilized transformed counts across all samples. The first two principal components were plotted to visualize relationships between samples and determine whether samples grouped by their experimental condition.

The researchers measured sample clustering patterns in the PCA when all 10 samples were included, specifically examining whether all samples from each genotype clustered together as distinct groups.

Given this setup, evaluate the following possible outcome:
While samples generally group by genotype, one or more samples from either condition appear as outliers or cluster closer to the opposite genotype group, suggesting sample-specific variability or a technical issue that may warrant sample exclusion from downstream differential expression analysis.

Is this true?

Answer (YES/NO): YES